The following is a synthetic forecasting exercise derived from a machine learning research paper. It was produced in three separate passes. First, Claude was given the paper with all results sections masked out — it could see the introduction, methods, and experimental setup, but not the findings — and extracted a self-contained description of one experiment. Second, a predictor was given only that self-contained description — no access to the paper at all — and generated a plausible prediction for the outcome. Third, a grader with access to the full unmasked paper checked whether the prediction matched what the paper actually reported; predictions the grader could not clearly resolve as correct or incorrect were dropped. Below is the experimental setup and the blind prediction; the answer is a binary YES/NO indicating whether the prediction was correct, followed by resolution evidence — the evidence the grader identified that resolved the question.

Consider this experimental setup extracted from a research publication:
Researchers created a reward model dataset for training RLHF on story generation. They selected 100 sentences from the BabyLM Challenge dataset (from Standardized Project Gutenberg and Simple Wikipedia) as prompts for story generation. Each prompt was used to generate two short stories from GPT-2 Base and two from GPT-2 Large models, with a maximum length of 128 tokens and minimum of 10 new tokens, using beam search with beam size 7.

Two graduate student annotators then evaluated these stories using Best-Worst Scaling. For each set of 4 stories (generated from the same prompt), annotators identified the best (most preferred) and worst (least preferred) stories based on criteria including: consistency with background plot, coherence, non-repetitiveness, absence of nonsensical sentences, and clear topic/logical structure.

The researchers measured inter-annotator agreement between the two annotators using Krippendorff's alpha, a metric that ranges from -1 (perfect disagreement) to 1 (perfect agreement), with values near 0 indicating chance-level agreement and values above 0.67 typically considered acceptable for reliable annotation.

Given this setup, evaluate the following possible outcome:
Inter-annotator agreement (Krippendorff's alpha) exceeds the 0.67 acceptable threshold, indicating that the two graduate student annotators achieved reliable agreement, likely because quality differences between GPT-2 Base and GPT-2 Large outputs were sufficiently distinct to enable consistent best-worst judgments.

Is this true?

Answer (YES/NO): NO